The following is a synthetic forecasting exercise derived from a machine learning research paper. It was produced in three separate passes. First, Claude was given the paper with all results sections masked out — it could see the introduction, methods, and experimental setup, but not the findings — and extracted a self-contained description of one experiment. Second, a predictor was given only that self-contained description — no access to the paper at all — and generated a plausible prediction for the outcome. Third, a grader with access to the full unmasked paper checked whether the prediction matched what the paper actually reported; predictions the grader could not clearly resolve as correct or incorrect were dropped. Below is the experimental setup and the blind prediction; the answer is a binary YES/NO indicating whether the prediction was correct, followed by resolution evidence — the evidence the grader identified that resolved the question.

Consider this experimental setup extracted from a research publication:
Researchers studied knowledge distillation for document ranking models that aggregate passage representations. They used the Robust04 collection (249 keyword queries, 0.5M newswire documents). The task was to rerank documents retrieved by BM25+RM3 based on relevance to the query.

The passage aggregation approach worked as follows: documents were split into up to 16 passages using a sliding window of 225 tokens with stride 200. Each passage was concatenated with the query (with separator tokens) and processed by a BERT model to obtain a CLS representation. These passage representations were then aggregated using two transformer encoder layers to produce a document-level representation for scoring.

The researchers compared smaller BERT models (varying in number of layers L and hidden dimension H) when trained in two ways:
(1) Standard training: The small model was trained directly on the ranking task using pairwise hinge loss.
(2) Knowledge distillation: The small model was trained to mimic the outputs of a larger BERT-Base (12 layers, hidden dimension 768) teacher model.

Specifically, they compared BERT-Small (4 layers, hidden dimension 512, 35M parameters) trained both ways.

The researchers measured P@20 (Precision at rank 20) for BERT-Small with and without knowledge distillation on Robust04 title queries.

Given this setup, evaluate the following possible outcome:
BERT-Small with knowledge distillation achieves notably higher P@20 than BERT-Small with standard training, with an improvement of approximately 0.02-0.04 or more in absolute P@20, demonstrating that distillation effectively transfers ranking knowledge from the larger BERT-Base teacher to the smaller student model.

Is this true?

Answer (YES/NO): NO